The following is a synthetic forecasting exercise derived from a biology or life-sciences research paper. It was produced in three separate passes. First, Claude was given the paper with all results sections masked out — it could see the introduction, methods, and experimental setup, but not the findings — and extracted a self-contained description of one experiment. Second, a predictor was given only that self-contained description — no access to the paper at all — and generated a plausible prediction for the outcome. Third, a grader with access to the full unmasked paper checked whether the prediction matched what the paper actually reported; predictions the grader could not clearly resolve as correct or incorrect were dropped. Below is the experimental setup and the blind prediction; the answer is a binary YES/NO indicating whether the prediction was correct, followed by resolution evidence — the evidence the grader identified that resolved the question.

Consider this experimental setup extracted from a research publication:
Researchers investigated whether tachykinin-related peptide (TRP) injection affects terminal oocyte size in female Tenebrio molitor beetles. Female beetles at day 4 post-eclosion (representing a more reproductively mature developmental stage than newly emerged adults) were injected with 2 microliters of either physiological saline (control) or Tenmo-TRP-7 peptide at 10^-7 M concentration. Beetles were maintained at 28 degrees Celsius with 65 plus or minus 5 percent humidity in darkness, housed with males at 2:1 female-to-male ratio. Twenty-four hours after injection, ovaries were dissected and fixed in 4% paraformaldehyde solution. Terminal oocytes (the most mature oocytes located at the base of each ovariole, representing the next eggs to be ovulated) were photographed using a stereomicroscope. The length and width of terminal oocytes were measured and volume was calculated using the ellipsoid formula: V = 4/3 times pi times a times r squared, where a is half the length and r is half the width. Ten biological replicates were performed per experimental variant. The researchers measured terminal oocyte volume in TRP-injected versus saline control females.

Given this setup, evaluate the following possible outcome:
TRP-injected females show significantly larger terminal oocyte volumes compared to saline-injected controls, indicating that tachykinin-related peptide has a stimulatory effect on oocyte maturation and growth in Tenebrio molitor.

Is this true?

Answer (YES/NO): NO